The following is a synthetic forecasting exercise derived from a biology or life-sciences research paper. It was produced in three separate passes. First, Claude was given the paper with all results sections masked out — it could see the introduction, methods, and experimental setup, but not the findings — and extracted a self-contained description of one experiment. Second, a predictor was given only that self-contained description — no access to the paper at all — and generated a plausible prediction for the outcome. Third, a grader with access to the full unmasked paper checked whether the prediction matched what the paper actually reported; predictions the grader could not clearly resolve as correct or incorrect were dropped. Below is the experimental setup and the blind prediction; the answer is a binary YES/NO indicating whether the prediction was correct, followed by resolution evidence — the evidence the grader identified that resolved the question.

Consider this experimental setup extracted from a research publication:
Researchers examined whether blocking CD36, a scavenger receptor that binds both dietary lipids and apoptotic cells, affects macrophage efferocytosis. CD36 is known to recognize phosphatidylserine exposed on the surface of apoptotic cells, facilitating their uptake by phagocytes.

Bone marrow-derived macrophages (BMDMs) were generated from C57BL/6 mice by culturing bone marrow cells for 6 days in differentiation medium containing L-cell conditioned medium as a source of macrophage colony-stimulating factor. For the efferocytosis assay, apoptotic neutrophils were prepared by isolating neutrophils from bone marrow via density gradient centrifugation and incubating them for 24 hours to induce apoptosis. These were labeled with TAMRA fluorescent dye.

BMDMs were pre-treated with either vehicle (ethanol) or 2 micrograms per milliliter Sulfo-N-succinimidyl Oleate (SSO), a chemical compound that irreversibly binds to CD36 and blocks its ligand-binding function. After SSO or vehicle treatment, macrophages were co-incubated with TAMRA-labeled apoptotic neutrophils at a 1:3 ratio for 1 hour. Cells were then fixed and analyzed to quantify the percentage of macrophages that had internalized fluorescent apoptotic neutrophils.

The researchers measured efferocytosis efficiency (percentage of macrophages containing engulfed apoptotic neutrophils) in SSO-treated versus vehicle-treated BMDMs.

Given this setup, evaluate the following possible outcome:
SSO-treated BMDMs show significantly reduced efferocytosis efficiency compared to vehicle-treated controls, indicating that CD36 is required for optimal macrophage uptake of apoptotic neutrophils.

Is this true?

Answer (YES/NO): YES